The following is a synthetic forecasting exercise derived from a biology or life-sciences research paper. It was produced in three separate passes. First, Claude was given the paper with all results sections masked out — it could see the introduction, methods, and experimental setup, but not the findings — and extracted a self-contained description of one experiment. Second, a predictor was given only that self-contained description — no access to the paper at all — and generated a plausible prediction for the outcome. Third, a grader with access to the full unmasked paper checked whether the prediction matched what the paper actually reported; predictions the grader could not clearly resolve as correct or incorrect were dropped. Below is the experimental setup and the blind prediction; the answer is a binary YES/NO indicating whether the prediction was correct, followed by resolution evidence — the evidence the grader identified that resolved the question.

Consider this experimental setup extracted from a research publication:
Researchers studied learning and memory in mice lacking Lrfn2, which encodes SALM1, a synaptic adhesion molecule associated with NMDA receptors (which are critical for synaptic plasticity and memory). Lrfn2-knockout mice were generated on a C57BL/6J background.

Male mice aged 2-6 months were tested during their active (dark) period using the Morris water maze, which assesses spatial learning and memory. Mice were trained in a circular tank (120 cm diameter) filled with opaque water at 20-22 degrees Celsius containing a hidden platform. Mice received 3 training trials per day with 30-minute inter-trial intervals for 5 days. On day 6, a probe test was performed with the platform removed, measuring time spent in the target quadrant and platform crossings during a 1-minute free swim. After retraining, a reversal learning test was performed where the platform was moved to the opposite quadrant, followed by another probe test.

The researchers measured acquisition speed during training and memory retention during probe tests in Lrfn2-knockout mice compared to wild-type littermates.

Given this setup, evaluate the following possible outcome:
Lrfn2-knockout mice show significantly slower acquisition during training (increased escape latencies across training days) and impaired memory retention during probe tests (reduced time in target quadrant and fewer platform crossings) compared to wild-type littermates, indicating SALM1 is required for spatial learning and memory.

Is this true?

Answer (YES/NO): NO